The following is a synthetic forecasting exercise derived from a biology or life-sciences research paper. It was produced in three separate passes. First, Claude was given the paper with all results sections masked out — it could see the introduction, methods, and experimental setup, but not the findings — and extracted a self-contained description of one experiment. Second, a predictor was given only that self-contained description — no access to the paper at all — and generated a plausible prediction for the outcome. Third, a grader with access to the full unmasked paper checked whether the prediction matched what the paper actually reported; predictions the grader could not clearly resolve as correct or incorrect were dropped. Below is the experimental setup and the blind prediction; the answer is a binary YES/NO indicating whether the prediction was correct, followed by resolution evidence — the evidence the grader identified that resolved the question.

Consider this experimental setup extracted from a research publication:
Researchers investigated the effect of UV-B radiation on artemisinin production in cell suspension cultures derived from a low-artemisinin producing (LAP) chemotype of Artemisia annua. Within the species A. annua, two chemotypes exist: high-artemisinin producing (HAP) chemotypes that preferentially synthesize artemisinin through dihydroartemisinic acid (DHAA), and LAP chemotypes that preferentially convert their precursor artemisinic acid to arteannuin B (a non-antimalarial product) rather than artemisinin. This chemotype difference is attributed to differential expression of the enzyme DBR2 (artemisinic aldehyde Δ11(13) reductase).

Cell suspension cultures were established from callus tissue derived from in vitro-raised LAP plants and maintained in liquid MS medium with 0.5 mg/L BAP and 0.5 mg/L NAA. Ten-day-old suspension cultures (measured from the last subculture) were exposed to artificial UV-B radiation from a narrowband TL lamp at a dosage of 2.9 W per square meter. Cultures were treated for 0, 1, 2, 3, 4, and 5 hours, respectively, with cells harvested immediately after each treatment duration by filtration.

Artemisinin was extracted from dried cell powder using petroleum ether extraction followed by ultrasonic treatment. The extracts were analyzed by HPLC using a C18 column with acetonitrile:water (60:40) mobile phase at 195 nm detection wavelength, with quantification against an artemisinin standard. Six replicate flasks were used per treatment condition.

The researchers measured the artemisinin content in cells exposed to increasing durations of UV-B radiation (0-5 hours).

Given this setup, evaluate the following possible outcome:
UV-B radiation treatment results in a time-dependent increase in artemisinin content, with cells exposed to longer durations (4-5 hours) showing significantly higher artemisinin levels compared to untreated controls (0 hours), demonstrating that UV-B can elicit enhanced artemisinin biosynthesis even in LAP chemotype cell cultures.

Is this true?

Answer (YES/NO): NO